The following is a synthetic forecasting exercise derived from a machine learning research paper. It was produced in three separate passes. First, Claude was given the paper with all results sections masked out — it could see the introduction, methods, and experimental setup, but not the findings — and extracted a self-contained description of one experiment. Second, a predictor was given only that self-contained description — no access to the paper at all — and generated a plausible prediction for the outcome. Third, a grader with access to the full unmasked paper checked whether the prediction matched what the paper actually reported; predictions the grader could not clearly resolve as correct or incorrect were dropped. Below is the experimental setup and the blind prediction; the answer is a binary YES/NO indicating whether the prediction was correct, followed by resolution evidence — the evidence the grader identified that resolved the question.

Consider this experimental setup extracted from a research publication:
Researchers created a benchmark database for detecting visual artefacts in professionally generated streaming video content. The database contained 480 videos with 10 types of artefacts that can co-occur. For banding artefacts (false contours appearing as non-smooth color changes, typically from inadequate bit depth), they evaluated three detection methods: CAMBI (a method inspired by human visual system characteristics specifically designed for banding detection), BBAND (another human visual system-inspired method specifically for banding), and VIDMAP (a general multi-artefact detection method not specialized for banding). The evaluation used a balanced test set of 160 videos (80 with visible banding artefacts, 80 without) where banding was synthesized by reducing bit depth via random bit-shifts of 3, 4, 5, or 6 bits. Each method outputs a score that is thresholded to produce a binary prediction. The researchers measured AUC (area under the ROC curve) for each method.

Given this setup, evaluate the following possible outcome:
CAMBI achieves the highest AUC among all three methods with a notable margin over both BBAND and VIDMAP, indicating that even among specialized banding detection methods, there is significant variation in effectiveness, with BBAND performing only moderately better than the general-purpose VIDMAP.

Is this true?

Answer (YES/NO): NO